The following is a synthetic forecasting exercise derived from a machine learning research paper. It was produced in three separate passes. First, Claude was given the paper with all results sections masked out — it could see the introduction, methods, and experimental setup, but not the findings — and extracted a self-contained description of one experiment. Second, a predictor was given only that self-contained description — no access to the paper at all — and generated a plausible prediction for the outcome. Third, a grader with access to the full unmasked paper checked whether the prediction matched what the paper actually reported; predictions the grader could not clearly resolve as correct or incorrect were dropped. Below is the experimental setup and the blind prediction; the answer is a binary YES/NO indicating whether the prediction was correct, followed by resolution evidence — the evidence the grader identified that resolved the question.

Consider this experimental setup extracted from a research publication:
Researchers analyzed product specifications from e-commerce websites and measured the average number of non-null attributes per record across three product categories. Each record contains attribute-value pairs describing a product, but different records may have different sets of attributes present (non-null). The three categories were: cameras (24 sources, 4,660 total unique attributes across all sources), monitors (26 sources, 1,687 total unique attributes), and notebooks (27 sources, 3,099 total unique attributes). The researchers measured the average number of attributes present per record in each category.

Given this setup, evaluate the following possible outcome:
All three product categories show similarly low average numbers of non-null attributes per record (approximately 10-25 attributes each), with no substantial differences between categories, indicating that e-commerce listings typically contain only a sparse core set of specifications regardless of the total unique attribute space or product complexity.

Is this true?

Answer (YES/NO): NO